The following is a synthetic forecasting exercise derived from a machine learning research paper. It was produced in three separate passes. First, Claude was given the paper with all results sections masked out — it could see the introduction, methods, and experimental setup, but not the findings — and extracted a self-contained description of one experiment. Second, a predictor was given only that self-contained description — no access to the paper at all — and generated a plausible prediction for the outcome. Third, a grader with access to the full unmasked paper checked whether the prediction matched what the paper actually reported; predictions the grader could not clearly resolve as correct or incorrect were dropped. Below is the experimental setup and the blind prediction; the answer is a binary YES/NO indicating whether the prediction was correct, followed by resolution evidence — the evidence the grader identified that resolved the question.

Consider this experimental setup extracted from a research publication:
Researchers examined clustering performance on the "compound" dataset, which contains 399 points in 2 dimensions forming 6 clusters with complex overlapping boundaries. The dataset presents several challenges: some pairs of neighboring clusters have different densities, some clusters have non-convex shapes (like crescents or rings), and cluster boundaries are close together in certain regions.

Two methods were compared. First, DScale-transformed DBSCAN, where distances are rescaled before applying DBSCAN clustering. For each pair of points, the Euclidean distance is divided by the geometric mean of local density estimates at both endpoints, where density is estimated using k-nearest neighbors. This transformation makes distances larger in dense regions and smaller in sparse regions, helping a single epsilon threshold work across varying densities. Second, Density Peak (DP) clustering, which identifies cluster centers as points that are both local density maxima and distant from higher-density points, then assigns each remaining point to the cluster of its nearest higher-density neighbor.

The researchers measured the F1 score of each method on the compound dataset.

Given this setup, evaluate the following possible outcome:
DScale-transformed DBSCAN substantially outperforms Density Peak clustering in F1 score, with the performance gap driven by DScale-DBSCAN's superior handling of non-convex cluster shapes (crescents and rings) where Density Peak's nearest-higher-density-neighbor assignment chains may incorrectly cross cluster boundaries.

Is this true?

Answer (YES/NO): NO